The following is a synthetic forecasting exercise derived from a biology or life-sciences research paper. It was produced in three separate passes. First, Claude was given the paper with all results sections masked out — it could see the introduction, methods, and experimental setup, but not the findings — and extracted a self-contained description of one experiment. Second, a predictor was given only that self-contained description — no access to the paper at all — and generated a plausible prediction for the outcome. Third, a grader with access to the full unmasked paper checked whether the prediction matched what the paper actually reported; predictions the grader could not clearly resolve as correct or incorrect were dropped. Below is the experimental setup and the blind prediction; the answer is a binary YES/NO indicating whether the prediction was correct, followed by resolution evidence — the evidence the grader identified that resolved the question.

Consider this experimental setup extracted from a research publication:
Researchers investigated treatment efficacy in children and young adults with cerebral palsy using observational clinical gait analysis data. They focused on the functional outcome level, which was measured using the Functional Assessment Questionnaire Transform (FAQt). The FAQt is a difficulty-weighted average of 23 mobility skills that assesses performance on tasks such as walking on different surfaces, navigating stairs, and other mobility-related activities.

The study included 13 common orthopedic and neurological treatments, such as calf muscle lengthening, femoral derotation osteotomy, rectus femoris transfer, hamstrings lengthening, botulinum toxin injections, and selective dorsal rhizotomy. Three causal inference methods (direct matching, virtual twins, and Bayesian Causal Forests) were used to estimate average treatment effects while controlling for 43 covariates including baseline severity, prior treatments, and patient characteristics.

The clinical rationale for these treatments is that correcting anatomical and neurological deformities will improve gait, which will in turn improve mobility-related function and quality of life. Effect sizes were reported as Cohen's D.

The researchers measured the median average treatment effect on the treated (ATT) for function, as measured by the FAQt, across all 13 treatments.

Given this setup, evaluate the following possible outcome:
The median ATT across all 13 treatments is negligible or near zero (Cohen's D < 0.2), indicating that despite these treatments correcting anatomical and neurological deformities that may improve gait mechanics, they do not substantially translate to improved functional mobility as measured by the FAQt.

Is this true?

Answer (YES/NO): YES